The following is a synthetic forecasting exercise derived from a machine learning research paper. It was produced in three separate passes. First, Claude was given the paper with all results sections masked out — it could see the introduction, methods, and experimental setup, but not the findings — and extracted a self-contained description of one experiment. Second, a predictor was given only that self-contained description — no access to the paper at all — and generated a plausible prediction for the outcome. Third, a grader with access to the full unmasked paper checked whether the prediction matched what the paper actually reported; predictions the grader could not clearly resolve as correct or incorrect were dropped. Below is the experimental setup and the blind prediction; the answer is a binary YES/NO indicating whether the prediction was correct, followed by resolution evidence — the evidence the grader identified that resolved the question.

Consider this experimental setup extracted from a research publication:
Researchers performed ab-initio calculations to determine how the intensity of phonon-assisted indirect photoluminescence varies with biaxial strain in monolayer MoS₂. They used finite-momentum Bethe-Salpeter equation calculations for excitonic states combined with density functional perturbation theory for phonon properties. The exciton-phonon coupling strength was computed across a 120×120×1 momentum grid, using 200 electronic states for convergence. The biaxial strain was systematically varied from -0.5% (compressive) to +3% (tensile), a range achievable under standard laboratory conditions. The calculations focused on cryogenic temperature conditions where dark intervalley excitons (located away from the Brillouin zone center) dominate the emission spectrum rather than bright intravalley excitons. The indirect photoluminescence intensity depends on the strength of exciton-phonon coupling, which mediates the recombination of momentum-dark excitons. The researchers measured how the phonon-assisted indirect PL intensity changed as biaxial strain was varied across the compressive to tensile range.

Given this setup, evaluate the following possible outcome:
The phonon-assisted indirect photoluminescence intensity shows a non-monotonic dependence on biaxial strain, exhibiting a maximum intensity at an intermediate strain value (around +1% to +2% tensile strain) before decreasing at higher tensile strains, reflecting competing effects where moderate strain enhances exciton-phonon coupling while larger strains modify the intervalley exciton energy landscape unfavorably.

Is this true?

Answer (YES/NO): YES